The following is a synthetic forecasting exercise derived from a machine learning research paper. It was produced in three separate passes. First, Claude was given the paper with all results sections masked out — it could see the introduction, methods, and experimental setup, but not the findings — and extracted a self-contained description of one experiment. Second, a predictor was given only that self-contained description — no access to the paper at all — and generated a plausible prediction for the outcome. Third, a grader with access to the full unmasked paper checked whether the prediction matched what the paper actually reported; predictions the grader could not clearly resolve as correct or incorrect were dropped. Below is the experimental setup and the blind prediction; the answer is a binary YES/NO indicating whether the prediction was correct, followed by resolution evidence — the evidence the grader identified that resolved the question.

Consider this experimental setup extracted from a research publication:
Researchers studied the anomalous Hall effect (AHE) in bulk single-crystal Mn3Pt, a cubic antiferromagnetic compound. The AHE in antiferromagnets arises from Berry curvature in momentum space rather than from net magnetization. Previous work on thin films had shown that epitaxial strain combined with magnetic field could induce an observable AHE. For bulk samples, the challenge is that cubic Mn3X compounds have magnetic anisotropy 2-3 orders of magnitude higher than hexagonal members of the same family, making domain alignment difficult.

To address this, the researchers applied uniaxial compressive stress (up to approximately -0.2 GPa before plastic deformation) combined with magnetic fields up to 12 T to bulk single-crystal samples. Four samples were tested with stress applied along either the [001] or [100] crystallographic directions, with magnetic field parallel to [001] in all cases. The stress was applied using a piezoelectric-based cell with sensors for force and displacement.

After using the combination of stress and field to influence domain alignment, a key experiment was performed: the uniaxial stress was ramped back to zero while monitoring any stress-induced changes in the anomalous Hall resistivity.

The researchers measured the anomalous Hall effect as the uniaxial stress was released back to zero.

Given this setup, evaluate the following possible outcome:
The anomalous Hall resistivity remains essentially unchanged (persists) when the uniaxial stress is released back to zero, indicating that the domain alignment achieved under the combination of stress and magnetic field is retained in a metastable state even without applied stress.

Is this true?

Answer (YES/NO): YES